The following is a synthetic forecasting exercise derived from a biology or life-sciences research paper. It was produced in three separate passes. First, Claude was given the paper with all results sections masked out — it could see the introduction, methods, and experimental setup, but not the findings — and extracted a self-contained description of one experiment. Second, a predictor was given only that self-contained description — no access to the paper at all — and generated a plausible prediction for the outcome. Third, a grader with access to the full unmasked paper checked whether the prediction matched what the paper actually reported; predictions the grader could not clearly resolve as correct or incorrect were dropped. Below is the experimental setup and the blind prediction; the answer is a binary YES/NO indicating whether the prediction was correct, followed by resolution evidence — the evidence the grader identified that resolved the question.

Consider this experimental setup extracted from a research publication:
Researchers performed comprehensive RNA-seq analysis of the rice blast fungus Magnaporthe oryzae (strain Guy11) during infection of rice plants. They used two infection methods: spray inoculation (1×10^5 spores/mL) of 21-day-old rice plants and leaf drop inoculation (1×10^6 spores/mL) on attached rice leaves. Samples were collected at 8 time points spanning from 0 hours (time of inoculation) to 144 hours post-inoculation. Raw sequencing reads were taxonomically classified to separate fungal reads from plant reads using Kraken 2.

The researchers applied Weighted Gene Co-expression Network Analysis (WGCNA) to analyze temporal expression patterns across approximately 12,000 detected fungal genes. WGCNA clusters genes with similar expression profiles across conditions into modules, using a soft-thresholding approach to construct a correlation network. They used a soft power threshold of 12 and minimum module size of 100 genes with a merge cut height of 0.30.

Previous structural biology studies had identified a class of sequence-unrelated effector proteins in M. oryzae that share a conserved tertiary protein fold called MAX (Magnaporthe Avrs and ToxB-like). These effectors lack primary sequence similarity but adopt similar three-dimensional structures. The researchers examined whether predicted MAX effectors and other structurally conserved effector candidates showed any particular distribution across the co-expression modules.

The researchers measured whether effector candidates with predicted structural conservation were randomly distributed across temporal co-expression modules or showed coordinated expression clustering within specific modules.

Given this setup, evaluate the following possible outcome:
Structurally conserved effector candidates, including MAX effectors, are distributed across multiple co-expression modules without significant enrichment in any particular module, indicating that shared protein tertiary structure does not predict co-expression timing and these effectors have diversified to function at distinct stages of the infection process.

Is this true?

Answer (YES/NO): NO